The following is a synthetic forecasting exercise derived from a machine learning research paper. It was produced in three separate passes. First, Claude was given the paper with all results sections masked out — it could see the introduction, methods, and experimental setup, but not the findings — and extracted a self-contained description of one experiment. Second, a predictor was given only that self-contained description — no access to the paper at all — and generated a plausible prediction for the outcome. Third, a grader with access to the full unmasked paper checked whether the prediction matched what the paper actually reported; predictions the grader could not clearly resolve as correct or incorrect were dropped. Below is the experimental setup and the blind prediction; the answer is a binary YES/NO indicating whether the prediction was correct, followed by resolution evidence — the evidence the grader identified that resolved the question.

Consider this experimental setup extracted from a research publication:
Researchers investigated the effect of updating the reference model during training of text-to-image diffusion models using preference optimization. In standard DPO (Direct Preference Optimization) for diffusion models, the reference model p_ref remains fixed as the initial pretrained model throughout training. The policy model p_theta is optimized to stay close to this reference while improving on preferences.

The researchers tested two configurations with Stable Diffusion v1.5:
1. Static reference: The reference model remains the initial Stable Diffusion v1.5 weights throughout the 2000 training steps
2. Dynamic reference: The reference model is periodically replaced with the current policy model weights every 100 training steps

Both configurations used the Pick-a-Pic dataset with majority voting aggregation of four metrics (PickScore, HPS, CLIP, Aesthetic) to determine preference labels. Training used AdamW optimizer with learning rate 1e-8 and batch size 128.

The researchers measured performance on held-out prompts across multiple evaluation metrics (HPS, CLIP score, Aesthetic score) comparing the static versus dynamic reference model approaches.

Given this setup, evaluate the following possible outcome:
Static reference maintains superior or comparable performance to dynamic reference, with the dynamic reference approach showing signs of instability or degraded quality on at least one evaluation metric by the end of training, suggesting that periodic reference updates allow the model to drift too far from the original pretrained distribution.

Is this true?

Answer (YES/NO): NO